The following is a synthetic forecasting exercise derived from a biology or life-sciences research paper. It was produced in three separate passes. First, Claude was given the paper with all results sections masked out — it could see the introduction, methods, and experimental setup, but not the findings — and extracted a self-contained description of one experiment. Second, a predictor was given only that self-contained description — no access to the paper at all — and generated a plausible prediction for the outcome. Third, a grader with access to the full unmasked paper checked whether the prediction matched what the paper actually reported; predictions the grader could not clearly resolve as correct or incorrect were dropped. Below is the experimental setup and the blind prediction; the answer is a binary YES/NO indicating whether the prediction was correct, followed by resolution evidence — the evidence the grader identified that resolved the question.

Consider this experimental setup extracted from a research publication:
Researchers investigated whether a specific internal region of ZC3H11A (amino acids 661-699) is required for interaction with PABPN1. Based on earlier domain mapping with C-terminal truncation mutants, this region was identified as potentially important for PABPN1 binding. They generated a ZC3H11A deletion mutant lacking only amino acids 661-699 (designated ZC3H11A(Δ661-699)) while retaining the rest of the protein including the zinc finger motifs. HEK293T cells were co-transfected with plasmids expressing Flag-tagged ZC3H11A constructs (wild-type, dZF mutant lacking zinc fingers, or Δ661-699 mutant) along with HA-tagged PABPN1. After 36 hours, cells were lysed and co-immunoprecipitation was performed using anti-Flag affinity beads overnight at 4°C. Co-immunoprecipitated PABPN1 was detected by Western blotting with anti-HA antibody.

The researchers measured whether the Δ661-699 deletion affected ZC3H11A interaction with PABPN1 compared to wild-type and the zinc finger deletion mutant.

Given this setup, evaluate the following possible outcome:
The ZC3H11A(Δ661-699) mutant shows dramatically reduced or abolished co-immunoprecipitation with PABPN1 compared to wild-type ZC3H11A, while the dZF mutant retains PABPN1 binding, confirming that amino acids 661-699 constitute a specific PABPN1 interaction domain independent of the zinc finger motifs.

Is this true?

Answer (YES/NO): NO